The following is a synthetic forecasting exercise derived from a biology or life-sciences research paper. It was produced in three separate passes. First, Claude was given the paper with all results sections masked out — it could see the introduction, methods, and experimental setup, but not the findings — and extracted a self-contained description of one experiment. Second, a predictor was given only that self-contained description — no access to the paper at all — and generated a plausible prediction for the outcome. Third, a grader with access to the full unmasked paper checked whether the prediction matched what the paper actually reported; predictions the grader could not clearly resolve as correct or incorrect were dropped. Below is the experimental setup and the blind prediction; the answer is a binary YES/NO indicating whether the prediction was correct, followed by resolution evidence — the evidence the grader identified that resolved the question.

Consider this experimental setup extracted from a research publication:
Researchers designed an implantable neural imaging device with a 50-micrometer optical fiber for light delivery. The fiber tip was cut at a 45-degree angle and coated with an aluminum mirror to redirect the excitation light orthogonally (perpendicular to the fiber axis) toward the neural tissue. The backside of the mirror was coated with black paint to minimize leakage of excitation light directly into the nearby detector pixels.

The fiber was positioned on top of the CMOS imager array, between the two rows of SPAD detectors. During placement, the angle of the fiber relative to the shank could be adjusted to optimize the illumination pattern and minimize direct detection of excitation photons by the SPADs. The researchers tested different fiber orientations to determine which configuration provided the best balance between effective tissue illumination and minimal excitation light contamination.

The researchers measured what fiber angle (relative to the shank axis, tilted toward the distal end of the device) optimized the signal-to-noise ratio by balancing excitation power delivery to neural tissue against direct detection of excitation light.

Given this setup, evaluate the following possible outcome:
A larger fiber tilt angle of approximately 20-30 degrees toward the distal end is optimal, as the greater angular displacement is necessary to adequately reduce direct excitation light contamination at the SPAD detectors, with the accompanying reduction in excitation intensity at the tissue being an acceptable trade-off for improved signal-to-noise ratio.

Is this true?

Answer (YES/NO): YES